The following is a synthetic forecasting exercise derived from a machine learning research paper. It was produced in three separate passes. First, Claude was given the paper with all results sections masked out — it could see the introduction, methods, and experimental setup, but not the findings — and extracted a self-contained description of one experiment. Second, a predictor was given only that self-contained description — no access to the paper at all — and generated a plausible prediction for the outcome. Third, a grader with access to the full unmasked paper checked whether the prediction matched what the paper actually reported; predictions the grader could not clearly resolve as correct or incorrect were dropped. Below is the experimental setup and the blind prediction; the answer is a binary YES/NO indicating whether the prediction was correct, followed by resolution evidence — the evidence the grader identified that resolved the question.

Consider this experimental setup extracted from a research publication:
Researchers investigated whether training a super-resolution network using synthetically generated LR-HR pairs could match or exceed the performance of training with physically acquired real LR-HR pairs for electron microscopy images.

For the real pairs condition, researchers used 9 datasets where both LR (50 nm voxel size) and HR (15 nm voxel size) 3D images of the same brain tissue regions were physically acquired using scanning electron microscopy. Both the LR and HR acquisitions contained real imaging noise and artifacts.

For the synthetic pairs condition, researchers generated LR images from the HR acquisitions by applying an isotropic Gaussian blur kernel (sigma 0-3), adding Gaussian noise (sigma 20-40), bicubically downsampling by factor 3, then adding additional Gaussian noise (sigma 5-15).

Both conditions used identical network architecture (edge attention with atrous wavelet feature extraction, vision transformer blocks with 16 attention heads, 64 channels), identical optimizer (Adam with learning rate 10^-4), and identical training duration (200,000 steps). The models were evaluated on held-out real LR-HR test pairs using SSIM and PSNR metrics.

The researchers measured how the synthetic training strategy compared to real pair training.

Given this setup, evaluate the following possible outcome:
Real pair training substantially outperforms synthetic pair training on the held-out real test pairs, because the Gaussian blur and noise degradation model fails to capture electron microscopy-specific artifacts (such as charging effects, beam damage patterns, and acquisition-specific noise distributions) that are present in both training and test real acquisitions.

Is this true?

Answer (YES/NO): NO